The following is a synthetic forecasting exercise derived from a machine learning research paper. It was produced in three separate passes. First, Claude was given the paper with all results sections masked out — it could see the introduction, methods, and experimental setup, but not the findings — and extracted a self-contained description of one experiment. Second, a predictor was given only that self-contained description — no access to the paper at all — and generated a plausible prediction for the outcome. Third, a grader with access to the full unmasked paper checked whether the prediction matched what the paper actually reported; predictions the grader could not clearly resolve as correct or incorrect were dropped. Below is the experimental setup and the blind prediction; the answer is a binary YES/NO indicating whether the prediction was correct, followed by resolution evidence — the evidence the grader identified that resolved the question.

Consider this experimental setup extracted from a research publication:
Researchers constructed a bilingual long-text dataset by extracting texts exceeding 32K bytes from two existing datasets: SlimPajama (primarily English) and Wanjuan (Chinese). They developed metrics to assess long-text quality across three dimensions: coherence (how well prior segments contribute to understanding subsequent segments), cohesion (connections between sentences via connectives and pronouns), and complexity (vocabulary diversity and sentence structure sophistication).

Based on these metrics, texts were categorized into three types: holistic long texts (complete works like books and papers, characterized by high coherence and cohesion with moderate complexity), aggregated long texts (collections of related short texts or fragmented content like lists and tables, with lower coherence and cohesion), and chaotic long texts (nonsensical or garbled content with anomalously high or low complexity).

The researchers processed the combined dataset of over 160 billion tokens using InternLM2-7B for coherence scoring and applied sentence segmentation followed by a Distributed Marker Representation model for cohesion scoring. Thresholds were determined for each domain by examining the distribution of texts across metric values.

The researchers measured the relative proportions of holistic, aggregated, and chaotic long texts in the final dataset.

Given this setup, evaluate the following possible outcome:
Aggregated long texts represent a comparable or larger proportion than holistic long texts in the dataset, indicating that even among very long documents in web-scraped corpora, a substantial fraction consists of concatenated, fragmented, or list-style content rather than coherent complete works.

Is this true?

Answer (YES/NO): NO